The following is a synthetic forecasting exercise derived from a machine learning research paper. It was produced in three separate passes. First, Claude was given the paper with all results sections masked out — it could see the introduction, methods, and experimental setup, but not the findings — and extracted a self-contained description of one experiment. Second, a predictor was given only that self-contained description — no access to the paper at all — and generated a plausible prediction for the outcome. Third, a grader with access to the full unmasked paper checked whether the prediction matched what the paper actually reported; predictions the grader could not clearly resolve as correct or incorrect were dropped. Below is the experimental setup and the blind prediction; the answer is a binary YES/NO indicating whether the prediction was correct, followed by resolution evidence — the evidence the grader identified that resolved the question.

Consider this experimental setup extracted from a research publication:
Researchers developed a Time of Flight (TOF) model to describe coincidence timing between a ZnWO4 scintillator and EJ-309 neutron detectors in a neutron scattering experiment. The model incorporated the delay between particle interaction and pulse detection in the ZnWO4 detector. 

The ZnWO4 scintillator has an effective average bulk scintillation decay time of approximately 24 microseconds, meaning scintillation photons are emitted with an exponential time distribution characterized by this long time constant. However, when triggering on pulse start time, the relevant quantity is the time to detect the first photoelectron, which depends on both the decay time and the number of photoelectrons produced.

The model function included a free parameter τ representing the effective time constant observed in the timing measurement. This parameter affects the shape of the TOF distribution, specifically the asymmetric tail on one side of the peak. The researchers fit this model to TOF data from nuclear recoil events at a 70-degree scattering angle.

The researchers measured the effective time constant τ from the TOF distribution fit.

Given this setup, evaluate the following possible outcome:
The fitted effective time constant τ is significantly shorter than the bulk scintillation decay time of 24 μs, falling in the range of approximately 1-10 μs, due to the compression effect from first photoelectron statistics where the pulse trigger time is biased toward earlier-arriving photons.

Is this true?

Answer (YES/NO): NO